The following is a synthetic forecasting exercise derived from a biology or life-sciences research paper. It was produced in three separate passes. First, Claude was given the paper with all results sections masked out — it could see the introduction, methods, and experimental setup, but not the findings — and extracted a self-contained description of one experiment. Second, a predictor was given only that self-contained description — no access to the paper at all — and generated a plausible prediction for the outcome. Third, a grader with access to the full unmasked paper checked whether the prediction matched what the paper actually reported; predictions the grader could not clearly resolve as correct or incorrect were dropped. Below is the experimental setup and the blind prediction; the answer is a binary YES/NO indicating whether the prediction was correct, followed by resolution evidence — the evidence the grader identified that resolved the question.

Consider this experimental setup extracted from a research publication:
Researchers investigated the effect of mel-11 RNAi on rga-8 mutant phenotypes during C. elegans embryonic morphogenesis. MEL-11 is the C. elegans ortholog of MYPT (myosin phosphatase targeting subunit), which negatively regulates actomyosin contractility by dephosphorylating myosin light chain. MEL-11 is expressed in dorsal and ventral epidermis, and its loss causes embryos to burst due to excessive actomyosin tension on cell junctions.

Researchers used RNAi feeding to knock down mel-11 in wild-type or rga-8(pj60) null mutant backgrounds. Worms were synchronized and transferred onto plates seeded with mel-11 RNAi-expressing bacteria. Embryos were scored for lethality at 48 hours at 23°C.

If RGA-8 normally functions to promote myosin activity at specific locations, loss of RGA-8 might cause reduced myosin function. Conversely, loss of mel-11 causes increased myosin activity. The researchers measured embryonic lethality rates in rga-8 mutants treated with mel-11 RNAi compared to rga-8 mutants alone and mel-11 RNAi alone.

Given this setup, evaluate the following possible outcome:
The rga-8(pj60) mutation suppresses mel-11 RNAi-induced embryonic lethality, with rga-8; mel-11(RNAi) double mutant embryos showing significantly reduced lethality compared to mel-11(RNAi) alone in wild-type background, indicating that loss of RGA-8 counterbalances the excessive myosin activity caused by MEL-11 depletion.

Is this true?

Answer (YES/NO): NO